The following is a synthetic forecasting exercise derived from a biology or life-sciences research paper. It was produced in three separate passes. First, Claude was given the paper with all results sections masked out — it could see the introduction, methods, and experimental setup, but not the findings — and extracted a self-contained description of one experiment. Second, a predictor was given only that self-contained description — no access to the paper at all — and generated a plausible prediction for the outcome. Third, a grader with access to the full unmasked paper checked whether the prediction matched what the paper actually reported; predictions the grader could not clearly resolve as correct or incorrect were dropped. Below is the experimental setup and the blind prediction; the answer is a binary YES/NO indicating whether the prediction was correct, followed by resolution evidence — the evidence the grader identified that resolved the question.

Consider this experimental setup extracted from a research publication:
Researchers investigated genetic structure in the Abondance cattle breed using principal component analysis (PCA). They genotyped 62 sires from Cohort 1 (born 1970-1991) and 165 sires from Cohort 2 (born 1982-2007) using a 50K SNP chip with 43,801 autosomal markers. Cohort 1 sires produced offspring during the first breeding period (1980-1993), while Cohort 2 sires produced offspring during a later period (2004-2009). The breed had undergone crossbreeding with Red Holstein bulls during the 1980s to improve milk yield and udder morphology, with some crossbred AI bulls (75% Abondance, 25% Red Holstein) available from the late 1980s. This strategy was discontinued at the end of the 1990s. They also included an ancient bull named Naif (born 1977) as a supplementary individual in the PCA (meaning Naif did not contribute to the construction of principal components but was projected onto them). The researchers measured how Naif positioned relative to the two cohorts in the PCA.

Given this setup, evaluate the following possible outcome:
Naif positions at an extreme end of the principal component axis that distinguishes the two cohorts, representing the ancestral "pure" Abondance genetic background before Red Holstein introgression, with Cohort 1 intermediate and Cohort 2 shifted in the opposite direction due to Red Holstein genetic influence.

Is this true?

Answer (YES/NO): NO